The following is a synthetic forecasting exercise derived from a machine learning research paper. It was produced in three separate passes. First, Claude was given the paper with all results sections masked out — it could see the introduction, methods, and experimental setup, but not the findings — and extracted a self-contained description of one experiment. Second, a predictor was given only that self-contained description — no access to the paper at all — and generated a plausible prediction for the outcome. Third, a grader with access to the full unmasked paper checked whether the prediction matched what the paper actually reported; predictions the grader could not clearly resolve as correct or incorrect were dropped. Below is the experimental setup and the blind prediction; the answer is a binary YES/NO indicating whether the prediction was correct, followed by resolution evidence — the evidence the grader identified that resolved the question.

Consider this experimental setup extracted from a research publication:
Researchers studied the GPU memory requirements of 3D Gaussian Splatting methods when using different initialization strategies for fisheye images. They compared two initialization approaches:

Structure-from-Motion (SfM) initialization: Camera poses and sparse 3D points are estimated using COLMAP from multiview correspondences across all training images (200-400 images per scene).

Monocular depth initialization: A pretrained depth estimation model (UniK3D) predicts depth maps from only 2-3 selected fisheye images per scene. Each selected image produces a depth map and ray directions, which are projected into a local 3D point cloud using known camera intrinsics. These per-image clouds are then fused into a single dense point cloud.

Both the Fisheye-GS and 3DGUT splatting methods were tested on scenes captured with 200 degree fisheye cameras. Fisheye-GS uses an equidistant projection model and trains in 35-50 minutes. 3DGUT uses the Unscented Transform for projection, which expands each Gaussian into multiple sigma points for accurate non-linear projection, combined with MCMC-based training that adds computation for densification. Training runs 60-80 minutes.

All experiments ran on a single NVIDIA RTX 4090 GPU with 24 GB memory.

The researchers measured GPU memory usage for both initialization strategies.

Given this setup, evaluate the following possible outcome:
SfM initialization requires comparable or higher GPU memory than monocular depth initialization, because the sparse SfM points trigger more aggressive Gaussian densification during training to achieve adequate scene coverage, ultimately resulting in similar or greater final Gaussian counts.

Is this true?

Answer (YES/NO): NO